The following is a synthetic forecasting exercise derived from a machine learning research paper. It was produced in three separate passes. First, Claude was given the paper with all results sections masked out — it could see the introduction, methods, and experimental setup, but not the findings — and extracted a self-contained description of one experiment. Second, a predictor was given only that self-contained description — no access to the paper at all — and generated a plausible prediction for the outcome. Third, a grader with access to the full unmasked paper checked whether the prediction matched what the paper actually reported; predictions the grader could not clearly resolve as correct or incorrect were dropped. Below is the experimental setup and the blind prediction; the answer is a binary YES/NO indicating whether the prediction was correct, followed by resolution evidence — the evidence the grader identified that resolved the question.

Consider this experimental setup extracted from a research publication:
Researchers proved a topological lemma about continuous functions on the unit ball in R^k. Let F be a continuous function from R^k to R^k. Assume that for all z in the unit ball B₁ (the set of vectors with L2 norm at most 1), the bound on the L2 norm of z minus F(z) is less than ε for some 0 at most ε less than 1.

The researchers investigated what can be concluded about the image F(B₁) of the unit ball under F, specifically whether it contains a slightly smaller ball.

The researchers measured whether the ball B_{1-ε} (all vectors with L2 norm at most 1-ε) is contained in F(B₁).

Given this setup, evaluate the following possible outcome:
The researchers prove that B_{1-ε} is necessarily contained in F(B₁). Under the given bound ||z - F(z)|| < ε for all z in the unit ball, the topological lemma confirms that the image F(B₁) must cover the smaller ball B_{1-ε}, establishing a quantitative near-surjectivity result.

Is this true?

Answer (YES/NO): YES